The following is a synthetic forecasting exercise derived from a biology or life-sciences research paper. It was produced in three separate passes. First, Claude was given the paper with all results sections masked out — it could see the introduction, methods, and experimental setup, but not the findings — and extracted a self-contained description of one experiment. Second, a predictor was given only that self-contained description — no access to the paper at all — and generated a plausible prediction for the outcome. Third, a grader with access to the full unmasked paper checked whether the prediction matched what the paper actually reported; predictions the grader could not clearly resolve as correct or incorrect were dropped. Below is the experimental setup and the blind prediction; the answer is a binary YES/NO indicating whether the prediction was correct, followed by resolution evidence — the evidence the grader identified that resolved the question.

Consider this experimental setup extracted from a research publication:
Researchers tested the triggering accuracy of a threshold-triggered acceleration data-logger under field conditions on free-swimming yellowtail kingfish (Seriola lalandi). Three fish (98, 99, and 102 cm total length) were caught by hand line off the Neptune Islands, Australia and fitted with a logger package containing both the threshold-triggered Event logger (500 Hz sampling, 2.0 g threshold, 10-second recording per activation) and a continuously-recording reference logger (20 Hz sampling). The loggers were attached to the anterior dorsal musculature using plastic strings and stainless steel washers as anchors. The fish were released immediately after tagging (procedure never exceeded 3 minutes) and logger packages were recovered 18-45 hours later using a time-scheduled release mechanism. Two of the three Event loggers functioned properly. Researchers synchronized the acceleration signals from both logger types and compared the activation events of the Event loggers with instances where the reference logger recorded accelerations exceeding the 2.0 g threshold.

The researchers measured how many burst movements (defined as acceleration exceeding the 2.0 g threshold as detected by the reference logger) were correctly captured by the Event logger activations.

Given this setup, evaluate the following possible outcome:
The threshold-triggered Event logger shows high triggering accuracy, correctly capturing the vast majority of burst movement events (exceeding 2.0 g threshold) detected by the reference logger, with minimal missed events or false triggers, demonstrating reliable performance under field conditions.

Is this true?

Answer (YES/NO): YES